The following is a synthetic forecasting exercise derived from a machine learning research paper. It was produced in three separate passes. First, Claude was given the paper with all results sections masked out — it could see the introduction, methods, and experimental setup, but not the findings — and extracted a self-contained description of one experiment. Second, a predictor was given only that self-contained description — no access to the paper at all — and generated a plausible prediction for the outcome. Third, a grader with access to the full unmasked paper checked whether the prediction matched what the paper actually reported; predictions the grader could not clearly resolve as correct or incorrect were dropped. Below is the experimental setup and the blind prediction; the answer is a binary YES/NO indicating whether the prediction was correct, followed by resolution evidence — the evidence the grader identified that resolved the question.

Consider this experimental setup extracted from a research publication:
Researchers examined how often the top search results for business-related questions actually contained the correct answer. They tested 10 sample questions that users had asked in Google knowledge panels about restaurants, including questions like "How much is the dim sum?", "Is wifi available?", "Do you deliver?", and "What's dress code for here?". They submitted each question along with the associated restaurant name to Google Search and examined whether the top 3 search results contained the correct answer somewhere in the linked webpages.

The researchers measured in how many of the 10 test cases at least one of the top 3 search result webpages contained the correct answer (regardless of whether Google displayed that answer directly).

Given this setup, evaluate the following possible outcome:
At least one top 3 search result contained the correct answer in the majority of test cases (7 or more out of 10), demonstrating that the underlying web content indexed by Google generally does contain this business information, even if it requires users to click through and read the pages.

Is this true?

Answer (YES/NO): YES